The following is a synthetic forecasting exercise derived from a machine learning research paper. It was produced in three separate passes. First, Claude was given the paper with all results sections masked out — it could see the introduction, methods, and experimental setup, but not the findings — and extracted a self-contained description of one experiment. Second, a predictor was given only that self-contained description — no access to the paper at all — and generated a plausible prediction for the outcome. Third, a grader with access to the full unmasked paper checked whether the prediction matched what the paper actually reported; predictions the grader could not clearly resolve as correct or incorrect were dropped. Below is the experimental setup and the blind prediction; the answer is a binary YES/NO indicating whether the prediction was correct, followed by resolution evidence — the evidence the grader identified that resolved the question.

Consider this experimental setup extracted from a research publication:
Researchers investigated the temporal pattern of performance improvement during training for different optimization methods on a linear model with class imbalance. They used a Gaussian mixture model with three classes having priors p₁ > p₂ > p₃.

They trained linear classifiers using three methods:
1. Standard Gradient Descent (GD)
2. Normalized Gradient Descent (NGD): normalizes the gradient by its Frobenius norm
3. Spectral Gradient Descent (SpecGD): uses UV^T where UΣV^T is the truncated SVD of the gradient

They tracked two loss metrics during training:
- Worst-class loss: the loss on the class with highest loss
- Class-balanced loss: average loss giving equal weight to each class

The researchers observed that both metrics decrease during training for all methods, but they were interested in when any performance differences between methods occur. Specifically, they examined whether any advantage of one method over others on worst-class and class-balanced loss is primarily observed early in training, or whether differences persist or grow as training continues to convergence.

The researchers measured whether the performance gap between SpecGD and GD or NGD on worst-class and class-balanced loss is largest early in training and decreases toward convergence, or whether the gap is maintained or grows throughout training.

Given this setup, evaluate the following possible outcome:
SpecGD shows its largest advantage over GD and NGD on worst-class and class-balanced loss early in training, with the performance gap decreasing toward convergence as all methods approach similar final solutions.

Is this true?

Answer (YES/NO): YES